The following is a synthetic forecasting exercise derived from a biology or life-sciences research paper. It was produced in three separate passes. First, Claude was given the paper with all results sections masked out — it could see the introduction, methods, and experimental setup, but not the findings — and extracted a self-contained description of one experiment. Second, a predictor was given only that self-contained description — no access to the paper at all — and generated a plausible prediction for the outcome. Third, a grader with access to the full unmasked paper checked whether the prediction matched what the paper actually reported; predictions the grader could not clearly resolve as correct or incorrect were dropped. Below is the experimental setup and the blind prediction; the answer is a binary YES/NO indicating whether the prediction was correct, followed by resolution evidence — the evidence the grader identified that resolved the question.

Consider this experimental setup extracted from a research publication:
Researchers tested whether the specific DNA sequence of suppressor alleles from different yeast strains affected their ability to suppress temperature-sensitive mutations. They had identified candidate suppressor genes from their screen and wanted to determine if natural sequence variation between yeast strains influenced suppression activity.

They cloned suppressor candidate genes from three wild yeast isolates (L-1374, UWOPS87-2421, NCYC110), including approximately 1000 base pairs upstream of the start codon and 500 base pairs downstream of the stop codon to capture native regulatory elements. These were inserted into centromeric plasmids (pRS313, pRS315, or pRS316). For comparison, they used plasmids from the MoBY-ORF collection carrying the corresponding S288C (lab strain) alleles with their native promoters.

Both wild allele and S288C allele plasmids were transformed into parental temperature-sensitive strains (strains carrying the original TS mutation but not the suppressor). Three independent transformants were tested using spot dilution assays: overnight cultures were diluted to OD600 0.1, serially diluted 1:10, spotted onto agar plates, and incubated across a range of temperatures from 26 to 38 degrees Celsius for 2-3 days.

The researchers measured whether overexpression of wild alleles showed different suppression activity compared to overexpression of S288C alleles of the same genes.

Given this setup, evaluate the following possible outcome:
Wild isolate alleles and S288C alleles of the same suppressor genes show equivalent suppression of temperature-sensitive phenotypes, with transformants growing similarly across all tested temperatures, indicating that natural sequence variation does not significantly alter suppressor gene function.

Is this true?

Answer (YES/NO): NO